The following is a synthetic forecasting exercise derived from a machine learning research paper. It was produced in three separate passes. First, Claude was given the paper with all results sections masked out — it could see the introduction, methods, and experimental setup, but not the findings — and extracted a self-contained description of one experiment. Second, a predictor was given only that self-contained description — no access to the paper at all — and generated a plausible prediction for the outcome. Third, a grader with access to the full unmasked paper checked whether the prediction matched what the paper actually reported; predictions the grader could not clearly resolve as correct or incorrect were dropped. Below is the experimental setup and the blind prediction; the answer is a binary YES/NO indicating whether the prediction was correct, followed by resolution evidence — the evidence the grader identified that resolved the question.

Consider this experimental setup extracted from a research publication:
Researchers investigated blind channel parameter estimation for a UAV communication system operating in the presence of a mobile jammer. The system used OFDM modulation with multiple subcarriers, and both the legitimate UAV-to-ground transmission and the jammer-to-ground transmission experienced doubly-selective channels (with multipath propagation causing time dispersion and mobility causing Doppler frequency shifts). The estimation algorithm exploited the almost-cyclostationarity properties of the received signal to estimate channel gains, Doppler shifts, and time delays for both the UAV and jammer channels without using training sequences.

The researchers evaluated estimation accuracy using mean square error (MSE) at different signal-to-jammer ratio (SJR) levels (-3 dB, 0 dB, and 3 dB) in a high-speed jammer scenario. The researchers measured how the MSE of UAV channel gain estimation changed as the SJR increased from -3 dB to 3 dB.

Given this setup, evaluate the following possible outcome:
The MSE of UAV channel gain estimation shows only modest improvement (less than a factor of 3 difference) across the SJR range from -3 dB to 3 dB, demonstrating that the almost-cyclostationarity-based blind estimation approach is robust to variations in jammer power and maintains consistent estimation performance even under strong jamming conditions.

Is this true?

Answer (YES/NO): NO